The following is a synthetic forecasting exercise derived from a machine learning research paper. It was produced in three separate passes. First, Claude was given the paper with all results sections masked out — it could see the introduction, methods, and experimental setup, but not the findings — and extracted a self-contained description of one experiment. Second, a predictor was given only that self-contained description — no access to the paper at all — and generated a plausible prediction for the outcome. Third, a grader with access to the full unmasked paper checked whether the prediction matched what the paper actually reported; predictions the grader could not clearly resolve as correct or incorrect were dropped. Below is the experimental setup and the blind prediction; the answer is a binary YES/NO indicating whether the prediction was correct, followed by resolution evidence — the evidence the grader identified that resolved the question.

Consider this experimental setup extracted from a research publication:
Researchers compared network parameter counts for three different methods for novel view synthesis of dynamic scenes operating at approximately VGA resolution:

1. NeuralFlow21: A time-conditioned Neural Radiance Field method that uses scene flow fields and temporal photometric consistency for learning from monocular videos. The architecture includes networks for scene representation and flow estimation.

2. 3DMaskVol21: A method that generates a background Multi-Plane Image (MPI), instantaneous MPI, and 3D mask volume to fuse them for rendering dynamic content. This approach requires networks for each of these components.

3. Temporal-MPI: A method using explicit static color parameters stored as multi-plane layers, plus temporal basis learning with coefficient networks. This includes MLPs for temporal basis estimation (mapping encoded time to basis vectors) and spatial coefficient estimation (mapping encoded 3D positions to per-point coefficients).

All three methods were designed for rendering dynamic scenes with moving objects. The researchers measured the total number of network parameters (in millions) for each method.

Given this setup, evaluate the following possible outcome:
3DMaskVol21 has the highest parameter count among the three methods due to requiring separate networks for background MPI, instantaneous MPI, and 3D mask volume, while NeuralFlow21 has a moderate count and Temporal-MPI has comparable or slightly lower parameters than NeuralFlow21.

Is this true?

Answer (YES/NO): NO